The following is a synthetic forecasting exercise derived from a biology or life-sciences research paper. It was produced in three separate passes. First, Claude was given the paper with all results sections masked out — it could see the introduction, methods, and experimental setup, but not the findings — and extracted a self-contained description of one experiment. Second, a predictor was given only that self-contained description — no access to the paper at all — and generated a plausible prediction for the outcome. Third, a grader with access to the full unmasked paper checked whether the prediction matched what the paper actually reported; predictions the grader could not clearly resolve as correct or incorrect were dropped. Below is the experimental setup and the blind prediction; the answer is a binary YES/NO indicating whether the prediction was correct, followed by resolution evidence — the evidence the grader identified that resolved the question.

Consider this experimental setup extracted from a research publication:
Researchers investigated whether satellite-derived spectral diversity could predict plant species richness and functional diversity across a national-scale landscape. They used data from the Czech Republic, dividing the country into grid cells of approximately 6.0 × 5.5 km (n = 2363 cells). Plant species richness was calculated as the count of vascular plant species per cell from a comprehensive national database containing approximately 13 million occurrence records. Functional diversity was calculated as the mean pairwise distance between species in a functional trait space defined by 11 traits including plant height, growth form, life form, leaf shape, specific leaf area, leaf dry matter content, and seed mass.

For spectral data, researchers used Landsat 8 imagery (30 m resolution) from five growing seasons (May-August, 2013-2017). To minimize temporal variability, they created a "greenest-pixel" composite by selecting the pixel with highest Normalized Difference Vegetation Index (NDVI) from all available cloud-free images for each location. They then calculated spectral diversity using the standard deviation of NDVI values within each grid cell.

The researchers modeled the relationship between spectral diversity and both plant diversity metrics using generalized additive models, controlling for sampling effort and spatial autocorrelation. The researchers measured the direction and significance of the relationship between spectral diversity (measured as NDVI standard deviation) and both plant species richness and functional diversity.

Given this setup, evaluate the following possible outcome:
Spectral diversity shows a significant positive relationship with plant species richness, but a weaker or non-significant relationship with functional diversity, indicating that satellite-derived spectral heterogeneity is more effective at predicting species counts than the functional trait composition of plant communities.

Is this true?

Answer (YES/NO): NO